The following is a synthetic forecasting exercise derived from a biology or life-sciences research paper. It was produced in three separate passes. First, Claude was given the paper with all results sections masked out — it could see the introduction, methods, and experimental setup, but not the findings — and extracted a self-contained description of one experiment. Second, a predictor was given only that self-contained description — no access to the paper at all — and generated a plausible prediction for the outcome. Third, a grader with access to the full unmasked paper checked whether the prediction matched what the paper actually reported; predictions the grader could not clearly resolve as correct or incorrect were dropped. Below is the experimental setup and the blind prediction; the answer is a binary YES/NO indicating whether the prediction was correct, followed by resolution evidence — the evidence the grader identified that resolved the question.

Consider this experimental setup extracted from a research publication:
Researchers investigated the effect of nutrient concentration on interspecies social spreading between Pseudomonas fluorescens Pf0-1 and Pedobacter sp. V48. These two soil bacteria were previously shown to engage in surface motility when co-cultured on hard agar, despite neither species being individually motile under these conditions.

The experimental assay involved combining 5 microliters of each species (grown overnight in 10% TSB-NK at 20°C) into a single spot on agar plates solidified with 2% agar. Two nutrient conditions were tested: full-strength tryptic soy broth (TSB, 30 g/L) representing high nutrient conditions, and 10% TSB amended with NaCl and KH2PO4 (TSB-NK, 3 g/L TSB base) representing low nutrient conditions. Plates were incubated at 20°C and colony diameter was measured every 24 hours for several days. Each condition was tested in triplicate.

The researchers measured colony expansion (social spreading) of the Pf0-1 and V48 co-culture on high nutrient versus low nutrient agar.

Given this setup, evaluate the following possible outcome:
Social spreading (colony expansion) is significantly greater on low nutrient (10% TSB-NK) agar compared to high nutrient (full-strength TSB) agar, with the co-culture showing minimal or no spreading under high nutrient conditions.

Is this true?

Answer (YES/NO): YES